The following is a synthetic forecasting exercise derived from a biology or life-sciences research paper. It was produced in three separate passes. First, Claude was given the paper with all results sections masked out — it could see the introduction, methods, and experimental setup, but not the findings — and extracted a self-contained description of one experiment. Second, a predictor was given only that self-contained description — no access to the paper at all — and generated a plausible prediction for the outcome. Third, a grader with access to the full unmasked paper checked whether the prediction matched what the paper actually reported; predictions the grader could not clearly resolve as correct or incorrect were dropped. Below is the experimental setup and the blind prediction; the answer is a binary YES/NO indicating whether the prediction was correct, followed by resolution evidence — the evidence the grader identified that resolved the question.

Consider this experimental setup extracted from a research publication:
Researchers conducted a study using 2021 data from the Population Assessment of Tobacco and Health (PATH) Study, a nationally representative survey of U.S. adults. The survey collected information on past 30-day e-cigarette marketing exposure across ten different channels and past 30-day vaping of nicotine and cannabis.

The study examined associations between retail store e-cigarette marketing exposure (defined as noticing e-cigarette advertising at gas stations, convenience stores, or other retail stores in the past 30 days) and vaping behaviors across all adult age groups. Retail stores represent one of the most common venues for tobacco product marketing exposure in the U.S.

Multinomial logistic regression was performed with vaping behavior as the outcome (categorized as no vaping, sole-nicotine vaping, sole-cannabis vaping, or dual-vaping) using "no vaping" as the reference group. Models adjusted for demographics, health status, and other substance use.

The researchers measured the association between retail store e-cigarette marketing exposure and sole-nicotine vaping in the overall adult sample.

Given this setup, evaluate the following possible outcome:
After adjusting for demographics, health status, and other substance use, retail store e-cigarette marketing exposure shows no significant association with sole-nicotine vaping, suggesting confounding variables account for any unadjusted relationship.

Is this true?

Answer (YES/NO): YES